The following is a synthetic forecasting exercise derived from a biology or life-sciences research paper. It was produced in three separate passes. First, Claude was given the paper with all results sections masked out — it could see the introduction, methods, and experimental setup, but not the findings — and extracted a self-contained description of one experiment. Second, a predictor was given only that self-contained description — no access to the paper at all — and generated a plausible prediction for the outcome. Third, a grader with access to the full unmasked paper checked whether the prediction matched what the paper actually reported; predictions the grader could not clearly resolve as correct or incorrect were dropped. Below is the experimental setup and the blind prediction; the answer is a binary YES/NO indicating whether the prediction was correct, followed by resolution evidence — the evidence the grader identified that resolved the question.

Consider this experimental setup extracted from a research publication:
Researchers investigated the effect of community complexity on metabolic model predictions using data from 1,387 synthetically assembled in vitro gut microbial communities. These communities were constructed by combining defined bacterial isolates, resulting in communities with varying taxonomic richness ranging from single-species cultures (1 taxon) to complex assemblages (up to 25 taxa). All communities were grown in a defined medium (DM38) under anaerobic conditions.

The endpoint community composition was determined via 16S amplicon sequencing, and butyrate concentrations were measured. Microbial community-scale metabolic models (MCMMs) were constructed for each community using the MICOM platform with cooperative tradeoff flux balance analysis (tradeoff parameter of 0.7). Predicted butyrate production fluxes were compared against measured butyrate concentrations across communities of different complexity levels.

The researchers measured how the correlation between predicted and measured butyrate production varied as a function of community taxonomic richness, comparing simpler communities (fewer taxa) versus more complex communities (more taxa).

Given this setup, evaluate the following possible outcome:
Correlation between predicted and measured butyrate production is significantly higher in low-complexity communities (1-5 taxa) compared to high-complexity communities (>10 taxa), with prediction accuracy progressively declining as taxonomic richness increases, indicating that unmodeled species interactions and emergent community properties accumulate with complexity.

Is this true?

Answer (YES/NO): NO